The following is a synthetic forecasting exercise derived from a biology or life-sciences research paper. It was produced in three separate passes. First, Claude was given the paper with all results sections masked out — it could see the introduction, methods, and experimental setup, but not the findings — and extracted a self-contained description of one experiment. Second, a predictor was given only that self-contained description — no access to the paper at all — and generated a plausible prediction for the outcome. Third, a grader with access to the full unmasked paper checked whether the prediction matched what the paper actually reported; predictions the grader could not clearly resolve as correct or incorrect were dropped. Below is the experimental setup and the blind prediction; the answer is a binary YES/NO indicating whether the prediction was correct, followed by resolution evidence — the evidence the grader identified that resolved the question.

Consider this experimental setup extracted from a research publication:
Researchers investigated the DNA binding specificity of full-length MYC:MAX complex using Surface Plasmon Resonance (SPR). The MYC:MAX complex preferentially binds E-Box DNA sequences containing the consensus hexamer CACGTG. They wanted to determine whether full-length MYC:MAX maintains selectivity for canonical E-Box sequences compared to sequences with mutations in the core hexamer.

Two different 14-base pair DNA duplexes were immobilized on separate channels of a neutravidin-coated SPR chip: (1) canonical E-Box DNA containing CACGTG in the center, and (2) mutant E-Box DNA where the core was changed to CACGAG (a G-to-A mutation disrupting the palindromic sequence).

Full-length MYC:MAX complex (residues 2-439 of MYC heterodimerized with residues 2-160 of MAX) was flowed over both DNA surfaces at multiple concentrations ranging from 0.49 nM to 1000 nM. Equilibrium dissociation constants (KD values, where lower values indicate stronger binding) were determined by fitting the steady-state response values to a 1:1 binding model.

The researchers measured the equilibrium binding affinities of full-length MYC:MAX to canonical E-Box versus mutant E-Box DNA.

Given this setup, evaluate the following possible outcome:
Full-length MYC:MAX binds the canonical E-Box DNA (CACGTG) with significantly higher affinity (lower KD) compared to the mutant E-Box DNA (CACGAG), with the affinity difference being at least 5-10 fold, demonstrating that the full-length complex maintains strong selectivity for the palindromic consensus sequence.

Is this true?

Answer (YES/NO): YES